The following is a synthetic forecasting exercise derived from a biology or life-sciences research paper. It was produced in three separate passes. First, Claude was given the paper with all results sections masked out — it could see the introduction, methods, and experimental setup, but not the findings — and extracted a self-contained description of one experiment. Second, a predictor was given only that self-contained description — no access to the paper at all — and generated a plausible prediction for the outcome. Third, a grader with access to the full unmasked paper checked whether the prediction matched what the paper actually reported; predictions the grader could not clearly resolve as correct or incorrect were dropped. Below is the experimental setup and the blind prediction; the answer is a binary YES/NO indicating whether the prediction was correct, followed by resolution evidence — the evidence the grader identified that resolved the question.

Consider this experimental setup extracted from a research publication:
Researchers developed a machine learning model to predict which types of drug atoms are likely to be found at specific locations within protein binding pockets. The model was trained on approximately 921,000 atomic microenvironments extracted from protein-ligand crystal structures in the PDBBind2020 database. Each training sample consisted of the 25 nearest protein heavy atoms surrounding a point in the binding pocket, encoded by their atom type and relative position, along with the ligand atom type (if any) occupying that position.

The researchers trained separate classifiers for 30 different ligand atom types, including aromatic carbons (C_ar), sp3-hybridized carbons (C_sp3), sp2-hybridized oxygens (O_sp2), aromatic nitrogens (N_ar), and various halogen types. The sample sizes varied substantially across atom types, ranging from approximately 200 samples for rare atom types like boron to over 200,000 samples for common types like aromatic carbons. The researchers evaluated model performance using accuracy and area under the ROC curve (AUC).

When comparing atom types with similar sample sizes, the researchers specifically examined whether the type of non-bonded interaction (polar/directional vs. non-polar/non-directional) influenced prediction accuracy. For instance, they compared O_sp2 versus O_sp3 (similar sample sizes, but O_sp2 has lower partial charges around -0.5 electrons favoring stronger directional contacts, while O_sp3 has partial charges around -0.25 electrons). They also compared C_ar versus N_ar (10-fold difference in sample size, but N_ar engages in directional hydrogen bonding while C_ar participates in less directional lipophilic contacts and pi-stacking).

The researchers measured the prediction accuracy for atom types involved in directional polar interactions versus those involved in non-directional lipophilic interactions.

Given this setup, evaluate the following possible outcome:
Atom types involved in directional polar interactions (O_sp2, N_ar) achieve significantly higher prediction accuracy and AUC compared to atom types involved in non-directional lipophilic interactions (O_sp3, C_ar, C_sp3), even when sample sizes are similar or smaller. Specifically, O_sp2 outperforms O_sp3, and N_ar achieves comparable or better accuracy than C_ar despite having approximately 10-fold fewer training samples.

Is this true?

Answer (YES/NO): YES